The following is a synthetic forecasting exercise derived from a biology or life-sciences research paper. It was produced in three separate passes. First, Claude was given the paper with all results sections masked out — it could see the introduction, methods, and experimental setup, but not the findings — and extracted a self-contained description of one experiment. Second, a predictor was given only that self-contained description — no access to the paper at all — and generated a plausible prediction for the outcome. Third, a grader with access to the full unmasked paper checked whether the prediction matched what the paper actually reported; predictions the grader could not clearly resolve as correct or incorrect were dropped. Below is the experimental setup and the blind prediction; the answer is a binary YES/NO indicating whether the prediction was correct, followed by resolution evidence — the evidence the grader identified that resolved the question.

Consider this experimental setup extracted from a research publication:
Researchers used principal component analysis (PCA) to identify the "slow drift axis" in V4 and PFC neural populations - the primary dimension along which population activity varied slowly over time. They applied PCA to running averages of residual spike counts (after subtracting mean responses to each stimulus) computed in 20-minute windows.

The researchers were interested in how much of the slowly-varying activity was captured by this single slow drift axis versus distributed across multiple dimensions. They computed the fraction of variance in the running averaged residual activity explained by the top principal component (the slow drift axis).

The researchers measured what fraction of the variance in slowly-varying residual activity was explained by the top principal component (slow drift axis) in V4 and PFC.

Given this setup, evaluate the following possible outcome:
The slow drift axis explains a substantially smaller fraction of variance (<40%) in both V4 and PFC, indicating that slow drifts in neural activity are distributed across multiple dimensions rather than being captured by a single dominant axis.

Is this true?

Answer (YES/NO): NO